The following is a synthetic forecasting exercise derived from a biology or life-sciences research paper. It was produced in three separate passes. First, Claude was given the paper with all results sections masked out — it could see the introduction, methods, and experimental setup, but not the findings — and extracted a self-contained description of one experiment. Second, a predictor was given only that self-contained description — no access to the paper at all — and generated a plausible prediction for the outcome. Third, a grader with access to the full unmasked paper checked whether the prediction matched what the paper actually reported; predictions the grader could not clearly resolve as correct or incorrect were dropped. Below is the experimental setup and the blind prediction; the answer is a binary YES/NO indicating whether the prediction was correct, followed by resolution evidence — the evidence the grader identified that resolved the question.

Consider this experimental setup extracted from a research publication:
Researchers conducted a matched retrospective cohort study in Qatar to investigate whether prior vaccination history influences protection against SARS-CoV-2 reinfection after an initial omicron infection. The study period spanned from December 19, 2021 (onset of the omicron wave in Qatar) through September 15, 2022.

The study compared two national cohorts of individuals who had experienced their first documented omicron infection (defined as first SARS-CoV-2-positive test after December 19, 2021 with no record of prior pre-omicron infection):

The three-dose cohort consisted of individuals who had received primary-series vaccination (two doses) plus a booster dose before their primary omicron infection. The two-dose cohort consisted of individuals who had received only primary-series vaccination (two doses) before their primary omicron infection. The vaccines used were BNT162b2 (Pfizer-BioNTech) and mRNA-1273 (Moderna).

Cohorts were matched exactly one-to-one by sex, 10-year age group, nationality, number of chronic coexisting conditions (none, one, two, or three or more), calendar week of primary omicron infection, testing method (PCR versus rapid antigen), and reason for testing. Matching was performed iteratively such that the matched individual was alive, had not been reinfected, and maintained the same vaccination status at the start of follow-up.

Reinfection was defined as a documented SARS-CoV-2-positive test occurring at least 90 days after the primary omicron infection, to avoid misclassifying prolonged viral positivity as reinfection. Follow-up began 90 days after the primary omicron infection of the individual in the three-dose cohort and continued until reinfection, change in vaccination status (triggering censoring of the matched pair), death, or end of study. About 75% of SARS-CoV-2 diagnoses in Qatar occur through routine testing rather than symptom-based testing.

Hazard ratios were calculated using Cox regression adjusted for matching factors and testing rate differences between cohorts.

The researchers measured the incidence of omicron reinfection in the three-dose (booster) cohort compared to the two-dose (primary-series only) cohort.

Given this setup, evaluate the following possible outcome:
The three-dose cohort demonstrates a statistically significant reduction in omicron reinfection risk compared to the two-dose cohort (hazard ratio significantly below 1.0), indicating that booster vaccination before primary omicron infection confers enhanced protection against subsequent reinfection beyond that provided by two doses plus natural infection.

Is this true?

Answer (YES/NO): NO